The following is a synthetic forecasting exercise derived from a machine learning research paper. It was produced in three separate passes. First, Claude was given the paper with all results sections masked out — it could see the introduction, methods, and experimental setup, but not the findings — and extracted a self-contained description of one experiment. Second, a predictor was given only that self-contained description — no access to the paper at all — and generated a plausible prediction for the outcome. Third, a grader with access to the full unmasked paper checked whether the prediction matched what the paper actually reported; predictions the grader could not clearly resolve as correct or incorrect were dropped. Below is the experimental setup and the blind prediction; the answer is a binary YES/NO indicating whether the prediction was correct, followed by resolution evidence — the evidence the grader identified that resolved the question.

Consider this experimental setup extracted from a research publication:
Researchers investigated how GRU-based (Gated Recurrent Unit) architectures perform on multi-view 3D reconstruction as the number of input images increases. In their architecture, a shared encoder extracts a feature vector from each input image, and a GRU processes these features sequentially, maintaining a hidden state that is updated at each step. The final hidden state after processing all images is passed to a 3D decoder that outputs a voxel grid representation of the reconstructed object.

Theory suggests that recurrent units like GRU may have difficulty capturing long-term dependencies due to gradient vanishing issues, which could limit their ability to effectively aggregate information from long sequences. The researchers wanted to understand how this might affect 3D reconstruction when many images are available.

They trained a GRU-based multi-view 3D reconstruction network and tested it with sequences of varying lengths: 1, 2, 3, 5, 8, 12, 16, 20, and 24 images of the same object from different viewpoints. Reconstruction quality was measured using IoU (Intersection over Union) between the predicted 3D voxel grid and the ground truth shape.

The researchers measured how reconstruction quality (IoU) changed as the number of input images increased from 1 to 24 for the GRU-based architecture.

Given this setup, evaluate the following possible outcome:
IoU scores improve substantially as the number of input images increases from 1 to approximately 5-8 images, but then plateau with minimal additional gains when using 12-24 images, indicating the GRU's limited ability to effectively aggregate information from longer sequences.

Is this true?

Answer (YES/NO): YES